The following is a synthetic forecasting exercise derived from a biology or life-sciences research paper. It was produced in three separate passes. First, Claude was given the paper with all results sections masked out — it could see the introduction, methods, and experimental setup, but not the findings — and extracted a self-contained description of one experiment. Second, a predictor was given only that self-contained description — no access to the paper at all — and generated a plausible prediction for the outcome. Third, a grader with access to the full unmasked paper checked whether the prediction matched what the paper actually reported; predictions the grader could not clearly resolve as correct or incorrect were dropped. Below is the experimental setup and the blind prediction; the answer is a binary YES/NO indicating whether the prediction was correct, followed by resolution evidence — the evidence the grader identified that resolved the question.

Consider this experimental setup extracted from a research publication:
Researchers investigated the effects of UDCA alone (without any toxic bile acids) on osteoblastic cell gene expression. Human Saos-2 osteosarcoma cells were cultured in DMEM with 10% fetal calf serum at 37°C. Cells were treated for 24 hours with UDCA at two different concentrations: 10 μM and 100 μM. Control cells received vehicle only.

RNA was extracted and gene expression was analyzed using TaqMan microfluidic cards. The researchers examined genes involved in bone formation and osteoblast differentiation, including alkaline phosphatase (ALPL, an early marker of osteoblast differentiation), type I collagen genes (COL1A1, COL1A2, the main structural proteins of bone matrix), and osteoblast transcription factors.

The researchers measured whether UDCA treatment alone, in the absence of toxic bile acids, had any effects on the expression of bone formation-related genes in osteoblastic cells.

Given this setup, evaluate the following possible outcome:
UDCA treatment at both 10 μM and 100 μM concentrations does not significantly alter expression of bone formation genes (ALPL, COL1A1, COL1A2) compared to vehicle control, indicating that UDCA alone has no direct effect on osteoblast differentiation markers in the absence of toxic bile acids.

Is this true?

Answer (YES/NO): NO